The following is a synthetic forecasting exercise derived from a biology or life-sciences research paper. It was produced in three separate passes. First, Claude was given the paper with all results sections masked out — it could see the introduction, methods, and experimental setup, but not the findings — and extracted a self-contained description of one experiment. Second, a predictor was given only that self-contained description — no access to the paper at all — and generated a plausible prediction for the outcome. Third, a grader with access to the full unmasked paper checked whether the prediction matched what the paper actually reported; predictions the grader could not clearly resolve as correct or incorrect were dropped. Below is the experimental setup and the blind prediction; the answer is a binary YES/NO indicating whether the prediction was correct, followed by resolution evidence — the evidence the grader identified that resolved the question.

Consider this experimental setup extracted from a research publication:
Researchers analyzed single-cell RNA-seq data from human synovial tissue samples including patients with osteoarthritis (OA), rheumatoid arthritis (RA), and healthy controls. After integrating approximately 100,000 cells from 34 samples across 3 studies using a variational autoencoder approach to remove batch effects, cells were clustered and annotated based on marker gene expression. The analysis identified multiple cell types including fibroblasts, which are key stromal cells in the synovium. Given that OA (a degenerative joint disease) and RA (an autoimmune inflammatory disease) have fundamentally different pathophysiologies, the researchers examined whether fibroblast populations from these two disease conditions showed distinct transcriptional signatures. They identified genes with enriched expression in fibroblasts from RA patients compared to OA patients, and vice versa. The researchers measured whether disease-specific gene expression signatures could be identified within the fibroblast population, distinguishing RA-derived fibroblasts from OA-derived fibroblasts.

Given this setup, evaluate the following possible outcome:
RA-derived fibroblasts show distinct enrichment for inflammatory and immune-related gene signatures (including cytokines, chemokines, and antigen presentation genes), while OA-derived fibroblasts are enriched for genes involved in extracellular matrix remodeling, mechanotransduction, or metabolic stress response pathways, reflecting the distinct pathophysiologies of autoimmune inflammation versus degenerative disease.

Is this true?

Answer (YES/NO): YES